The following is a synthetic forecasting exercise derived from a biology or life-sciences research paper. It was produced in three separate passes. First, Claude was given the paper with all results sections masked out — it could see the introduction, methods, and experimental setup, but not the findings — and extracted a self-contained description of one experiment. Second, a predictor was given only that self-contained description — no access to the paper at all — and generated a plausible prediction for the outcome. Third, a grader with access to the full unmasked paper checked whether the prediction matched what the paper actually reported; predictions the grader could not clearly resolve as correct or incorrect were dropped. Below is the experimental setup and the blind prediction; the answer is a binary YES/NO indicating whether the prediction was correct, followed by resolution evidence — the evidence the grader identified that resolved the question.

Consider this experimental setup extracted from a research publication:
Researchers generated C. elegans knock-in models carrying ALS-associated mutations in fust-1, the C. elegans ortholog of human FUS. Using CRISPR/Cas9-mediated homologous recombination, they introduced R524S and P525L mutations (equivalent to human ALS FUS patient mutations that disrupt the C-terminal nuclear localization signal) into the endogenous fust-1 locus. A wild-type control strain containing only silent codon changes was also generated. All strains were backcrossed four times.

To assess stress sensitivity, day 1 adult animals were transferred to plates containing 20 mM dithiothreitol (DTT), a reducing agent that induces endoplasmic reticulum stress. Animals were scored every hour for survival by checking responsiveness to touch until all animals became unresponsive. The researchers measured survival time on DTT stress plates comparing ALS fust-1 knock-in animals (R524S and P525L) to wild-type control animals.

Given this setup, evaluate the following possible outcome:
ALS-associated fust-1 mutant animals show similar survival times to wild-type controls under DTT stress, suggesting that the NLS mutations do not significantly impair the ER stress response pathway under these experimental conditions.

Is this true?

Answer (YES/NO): NO